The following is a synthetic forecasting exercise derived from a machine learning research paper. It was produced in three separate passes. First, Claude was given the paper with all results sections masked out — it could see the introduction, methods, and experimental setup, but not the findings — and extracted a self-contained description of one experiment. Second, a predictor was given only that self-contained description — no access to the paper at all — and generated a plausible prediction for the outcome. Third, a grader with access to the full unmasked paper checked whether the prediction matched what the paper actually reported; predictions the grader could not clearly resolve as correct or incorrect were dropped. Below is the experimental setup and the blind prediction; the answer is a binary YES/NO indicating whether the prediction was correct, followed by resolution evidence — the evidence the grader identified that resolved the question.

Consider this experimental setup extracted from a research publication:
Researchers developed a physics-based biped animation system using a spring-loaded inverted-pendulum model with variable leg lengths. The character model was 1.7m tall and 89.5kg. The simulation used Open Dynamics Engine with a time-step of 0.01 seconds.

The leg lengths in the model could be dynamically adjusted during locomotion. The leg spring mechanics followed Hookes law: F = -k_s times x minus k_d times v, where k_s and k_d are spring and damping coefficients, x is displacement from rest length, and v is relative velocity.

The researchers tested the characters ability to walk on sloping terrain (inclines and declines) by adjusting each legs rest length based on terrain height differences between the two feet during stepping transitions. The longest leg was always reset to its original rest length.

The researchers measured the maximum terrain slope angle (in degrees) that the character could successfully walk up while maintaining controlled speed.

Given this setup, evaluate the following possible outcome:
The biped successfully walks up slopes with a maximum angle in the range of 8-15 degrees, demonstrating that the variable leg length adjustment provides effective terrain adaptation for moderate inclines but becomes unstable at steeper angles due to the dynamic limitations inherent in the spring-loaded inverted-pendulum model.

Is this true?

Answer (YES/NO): NO